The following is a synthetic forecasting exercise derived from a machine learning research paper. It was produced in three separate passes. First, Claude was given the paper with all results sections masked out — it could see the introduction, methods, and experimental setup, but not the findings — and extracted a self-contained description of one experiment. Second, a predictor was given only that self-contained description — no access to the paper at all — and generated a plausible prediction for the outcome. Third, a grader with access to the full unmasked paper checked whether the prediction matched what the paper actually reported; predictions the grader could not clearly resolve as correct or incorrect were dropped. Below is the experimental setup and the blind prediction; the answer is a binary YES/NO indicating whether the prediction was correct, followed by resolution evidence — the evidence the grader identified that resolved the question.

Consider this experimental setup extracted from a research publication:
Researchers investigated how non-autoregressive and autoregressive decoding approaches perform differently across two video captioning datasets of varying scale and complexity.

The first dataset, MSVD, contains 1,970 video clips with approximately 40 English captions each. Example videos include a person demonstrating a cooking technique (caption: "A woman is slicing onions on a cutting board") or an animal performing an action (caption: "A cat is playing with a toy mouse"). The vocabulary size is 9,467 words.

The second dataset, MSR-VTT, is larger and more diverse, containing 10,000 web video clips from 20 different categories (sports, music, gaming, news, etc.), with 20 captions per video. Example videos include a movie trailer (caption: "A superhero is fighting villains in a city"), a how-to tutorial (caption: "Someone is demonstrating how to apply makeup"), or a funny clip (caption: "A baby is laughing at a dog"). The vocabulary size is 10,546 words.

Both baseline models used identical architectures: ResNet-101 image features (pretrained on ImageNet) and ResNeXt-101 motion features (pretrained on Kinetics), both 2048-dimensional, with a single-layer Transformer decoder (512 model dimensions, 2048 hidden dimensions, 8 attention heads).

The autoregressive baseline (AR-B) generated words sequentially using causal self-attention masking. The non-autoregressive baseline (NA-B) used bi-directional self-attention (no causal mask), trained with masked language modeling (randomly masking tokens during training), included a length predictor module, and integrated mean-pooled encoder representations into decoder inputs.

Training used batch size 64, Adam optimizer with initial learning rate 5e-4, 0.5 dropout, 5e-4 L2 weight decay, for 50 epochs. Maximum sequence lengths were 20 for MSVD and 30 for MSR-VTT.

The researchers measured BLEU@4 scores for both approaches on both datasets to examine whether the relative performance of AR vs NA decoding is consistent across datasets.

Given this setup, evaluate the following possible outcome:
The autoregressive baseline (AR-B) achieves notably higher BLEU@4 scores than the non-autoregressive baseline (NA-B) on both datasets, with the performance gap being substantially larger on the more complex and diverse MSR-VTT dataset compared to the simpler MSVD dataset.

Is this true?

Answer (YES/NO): NO